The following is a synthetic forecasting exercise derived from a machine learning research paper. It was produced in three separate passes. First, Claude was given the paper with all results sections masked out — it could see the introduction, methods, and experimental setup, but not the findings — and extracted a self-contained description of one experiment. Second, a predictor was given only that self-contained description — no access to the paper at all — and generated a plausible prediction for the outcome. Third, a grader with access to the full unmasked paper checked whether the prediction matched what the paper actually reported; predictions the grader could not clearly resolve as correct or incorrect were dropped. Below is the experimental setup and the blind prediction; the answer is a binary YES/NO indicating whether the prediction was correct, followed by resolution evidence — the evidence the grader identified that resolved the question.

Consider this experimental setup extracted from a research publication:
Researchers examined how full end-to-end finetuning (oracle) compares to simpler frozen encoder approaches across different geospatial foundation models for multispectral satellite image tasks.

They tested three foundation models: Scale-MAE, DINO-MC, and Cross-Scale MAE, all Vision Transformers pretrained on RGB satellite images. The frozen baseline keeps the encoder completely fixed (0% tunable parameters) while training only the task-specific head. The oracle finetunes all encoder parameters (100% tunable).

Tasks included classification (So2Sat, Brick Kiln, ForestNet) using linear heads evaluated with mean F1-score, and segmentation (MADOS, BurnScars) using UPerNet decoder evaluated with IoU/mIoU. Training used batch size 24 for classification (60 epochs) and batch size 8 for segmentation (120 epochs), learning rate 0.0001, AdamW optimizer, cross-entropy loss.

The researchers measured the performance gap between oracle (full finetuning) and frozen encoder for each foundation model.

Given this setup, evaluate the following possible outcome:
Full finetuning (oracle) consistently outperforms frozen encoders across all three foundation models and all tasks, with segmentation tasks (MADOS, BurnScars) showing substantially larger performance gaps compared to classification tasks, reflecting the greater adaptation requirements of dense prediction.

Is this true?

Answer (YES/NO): NO